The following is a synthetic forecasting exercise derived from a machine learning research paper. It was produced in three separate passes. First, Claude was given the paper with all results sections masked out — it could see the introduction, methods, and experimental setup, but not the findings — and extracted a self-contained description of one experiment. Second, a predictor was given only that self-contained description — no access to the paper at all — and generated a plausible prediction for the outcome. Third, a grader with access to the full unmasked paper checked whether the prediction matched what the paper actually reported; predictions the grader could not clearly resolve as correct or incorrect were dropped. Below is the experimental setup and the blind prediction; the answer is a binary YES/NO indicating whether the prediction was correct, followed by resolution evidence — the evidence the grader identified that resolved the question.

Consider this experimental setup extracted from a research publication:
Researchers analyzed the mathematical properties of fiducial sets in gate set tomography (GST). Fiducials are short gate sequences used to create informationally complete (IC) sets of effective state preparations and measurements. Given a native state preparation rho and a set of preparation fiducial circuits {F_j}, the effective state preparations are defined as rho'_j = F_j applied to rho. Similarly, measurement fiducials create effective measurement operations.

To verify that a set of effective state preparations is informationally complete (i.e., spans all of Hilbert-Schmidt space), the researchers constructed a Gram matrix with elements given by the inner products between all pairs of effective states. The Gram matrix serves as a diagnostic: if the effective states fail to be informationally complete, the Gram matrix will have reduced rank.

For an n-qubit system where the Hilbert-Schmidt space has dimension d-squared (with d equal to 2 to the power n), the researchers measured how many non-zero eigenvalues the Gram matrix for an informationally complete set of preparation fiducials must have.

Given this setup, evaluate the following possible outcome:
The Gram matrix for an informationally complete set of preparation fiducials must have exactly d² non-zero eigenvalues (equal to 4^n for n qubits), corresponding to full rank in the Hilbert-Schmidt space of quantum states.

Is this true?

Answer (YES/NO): YES